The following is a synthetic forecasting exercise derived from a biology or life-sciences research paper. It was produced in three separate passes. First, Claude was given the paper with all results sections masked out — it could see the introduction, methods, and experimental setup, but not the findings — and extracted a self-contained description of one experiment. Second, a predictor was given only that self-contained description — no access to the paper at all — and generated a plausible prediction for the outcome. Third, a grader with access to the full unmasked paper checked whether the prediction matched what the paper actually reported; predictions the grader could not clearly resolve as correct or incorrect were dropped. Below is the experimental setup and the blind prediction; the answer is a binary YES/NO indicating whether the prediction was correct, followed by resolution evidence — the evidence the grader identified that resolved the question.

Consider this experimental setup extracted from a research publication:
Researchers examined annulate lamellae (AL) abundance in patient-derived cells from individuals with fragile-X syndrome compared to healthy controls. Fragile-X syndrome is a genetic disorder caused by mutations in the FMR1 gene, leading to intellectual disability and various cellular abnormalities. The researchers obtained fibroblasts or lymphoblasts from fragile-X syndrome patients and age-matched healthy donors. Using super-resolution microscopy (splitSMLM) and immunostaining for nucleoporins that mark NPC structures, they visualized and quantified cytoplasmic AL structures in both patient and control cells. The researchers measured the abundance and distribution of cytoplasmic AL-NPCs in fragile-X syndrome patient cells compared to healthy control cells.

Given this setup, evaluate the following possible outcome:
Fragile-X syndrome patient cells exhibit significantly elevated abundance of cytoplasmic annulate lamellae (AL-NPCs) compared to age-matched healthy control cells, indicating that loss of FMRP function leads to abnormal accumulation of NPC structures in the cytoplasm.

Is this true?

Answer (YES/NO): YES